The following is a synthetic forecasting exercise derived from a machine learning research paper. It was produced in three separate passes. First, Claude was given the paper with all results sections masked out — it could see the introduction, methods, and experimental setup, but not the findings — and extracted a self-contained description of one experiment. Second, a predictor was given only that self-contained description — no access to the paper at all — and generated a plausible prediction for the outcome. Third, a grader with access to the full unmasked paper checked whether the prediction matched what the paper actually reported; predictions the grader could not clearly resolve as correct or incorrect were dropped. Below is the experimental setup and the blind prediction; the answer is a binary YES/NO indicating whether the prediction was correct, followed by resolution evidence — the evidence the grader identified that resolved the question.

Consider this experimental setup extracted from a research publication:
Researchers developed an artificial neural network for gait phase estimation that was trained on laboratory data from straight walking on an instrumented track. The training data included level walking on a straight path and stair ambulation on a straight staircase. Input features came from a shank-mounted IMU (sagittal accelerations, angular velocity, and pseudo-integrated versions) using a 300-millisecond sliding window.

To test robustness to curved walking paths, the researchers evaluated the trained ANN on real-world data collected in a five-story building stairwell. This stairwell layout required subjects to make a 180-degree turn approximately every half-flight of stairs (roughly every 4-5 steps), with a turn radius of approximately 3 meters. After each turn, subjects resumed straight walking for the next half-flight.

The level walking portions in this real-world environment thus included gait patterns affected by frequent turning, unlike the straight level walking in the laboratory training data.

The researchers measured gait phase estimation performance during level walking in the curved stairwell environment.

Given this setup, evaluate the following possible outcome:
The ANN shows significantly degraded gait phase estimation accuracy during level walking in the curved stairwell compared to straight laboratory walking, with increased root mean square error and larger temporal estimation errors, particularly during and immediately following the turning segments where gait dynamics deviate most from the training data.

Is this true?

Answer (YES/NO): NO